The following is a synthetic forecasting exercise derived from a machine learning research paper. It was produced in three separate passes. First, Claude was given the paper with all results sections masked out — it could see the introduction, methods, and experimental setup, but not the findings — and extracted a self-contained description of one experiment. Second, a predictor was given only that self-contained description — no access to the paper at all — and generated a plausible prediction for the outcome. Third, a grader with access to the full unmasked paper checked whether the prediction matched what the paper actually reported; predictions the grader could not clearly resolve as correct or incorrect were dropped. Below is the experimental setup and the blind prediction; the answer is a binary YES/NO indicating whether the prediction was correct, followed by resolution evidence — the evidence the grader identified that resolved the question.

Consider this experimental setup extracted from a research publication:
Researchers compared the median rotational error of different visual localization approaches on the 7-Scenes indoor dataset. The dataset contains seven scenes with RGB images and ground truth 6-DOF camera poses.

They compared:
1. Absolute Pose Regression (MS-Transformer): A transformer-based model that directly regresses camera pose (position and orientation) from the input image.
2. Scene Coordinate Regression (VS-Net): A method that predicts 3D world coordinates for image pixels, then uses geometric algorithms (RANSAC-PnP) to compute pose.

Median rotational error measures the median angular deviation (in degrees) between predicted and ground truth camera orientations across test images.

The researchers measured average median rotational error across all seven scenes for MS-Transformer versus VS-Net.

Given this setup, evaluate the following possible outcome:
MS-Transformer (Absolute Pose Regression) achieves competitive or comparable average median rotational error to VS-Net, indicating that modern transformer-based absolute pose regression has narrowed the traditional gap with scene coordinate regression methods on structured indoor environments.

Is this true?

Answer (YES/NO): NO